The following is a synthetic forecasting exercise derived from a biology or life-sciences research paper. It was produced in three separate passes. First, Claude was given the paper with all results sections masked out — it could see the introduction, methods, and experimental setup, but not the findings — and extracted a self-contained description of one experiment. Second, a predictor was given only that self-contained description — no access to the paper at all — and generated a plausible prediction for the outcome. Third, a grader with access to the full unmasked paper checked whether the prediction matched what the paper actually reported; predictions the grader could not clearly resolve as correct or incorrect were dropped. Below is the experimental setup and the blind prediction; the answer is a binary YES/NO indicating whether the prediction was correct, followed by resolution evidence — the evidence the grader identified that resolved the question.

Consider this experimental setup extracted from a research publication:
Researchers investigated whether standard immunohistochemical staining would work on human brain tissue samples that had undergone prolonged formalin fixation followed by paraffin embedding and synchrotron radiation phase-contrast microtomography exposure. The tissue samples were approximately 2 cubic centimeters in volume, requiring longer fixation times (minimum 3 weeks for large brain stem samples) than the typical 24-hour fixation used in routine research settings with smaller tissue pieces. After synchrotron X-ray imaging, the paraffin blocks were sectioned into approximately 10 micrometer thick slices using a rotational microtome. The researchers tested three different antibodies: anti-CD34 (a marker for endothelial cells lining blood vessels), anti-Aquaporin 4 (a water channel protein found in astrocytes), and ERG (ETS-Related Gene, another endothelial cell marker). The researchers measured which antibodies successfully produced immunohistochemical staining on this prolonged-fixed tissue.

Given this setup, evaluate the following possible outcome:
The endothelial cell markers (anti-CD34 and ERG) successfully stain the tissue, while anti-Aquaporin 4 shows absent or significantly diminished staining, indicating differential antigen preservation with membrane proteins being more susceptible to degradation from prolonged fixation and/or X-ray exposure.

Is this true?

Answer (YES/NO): NO